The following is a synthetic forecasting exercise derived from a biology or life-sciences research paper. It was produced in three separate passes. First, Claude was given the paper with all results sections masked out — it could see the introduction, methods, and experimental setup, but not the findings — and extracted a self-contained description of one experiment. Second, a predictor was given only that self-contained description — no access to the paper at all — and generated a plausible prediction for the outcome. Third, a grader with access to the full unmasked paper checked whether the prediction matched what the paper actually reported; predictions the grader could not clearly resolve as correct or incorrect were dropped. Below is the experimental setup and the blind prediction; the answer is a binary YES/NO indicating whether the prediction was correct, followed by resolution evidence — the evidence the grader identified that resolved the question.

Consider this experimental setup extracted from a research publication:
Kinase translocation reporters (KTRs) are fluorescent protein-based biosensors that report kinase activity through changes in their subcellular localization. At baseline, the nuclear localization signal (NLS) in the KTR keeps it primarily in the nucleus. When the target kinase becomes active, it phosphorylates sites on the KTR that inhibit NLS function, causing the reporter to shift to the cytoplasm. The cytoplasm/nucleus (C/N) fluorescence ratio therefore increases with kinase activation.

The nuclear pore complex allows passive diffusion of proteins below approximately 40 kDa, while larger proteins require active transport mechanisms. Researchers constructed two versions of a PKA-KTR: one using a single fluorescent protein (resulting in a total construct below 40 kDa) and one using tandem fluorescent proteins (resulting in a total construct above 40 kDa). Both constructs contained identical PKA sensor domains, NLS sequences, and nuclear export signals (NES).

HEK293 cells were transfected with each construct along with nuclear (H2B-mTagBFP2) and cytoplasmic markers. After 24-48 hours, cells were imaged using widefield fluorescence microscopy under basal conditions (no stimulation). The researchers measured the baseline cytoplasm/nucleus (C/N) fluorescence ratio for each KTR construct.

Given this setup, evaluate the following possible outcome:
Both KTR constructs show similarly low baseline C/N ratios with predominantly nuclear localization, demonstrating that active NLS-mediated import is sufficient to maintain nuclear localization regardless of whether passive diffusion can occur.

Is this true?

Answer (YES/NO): NO